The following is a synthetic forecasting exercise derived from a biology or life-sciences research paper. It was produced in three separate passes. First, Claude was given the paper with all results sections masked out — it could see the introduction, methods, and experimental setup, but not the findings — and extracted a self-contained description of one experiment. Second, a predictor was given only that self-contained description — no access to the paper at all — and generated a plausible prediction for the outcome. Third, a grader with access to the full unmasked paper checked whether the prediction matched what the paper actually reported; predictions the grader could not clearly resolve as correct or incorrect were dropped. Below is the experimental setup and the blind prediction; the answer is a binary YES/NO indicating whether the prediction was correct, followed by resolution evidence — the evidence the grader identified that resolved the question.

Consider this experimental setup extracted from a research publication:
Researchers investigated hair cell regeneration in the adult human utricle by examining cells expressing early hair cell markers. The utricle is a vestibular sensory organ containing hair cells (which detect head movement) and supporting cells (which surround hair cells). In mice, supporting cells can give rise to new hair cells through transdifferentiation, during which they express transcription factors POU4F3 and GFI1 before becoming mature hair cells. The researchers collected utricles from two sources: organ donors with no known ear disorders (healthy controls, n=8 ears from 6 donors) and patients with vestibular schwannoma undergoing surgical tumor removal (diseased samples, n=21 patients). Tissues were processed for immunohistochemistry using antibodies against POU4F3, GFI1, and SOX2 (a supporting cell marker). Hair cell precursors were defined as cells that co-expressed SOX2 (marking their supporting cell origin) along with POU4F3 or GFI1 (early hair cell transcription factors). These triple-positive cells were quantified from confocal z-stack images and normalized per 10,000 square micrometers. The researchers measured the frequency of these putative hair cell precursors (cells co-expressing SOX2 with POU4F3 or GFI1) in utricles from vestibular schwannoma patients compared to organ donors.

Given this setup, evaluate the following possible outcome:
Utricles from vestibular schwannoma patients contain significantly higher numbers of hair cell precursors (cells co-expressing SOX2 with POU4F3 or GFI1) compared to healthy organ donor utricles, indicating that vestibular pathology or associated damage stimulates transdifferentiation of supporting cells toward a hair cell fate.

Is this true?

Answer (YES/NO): YES